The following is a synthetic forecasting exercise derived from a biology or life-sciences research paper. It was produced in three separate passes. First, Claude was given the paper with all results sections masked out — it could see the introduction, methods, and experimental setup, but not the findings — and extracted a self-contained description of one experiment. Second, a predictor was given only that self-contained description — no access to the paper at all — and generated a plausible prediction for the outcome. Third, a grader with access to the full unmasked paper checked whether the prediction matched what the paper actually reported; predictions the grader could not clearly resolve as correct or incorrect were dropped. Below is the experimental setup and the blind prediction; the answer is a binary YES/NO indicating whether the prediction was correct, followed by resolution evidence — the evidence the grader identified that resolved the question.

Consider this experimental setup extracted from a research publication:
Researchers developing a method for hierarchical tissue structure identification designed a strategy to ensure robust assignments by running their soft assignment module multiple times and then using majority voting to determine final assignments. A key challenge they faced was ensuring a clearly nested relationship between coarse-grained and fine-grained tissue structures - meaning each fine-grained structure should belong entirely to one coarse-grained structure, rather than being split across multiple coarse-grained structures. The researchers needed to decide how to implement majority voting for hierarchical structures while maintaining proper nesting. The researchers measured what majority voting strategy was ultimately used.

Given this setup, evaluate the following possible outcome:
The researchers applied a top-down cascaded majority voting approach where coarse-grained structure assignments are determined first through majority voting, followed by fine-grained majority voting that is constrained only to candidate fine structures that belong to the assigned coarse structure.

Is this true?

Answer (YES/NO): NO